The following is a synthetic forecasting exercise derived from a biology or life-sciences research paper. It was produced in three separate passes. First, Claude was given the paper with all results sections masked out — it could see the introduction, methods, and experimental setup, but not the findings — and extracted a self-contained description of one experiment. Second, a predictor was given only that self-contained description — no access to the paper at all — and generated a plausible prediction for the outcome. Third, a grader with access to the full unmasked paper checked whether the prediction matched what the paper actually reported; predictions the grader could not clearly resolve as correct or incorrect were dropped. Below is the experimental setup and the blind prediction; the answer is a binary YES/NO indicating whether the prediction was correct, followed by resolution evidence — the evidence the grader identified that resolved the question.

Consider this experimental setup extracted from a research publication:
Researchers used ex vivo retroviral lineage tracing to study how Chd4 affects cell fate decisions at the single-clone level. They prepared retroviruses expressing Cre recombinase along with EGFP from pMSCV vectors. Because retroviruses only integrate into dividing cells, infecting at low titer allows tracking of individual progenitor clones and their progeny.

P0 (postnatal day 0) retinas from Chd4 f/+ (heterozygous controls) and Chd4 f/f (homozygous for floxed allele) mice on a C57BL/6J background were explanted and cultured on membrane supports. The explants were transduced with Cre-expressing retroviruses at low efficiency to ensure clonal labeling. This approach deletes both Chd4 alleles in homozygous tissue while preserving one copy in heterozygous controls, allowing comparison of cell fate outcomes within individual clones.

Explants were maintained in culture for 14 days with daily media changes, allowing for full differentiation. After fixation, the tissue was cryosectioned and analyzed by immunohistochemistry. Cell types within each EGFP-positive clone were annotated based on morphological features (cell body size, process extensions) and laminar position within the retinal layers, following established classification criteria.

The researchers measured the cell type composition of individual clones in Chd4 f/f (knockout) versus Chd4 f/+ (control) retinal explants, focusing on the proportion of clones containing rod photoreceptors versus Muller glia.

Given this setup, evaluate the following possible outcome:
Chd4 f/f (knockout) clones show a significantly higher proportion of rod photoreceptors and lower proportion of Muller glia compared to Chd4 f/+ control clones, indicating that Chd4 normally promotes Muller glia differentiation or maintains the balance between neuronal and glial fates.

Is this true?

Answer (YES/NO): NO